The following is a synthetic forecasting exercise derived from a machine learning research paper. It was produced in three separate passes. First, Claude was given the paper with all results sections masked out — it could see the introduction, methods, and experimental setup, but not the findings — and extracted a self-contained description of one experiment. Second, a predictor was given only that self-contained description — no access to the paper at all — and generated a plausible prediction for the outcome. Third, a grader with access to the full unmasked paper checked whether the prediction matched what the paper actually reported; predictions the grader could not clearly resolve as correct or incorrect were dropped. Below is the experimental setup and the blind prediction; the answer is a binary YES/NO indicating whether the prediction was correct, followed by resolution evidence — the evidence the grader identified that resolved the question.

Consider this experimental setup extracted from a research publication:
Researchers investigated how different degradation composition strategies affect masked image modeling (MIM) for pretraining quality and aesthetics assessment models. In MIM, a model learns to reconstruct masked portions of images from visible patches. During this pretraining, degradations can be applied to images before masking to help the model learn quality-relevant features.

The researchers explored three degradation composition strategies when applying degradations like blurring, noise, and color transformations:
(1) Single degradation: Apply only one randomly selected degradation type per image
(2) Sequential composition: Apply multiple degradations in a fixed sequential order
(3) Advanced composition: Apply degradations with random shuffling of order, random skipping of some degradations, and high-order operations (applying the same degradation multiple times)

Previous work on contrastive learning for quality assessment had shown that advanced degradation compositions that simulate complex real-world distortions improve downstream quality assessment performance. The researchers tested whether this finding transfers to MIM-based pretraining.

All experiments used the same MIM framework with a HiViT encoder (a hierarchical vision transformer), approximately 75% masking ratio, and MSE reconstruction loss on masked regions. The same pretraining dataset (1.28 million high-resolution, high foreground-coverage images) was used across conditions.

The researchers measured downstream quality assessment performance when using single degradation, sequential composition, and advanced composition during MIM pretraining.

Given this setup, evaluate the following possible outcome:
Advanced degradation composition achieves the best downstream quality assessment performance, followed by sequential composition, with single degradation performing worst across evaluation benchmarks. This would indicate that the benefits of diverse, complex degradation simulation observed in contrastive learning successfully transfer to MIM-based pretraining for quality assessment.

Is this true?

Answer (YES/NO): NO